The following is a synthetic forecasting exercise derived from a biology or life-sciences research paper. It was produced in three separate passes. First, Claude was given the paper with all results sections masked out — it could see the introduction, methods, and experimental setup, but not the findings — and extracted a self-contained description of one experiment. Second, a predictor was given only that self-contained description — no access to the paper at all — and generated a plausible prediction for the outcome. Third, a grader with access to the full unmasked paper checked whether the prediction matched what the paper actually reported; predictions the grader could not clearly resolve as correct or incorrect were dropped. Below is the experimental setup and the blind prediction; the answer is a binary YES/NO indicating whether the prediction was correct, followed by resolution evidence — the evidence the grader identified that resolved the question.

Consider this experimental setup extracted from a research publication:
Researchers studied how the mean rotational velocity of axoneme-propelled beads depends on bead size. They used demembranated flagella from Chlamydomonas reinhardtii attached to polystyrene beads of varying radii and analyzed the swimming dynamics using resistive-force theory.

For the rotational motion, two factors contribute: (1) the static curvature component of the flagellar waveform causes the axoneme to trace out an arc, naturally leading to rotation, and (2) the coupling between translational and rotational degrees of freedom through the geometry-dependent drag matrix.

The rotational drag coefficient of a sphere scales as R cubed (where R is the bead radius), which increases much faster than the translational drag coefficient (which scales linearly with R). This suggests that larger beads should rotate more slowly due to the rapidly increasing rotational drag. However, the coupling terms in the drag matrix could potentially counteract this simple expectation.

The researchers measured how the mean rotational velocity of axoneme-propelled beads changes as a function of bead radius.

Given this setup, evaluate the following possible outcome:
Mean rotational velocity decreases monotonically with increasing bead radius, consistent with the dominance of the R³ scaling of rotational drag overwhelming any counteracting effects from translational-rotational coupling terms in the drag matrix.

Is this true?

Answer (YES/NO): NO